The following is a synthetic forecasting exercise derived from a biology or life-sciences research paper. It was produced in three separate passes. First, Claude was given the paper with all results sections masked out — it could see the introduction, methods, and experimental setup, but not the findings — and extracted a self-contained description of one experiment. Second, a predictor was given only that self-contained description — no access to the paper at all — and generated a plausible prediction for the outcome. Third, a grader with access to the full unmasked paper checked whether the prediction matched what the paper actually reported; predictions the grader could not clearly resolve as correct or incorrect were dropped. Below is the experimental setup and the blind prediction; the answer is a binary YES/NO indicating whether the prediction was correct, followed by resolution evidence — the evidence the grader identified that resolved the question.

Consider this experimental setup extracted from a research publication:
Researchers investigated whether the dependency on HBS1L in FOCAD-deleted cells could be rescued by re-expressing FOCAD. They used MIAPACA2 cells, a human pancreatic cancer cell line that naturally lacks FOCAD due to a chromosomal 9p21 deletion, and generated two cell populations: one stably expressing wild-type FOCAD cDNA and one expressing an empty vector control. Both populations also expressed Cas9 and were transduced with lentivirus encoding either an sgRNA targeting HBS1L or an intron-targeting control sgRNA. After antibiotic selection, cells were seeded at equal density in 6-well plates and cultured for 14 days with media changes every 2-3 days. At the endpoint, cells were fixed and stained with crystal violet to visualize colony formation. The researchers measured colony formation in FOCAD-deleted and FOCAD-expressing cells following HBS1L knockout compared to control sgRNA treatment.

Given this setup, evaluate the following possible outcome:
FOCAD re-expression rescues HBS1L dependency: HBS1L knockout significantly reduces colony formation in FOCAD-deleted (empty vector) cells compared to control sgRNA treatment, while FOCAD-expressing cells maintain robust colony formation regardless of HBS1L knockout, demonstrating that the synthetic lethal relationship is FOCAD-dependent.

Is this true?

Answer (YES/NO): YES